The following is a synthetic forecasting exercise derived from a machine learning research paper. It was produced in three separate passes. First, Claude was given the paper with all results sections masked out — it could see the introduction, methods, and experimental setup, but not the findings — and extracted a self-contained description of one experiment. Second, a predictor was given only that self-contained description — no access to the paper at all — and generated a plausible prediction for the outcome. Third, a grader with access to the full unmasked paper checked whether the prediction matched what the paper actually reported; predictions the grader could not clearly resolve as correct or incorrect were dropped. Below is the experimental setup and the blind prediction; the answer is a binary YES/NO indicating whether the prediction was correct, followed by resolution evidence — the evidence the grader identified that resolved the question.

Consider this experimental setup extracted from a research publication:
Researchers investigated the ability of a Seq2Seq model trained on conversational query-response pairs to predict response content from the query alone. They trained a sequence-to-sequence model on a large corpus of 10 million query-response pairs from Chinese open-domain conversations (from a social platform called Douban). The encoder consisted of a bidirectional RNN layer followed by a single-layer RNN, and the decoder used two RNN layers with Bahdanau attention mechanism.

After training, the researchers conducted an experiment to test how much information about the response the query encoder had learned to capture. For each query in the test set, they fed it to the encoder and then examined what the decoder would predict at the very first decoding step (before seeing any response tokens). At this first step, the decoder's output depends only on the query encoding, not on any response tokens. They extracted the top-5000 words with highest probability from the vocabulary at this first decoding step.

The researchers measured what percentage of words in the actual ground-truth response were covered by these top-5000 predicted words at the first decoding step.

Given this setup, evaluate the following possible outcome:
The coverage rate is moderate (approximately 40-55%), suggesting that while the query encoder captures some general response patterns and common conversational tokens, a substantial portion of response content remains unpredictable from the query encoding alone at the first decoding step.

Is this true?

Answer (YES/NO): NO